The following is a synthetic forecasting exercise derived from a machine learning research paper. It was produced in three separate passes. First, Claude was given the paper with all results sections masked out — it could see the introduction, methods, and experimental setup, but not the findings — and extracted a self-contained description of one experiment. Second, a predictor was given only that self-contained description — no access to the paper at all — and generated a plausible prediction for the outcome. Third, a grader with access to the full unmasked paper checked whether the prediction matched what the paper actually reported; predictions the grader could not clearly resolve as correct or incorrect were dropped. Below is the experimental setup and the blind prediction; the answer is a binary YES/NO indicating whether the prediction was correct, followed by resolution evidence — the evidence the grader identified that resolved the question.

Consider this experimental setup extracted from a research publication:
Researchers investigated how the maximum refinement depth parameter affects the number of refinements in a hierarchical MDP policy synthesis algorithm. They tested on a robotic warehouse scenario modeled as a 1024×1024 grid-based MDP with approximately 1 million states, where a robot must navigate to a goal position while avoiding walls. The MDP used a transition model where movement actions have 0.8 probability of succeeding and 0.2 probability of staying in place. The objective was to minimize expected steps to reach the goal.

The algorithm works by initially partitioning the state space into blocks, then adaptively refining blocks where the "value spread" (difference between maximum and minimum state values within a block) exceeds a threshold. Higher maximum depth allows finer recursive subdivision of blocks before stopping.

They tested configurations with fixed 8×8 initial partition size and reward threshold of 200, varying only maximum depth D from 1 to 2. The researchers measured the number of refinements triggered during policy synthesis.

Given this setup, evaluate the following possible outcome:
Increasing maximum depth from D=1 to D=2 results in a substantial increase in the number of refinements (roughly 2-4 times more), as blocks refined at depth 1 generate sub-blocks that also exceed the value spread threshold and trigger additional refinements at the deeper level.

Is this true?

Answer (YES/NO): NO